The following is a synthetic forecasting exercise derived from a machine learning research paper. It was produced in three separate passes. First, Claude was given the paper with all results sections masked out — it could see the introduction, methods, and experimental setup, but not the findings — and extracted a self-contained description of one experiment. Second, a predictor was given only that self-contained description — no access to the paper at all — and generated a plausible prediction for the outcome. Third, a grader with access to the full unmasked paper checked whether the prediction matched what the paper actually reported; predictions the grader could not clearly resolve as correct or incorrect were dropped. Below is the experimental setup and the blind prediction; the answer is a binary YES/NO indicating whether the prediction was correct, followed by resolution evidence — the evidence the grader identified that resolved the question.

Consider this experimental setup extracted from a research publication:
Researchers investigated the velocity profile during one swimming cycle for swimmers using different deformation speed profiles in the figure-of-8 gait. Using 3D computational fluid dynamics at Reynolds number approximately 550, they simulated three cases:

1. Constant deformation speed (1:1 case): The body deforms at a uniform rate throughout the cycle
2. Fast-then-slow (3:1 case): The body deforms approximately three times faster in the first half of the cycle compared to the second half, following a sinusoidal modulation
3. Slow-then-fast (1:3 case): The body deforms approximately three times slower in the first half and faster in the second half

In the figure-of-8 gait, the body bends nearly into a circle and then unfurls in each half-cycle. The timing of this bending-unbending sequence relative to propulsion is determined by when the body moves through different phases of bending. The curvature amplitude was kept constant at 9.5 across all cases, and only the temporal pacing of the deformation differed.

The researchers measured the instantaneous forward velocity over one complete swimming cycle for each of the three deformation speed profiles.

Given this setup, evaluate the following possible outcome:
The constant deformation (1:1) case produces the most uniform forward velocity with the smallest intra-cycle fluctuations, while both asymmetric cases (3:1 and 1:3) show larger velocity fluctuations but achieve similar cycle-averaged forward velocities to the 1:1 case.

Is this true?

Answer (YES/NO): NO